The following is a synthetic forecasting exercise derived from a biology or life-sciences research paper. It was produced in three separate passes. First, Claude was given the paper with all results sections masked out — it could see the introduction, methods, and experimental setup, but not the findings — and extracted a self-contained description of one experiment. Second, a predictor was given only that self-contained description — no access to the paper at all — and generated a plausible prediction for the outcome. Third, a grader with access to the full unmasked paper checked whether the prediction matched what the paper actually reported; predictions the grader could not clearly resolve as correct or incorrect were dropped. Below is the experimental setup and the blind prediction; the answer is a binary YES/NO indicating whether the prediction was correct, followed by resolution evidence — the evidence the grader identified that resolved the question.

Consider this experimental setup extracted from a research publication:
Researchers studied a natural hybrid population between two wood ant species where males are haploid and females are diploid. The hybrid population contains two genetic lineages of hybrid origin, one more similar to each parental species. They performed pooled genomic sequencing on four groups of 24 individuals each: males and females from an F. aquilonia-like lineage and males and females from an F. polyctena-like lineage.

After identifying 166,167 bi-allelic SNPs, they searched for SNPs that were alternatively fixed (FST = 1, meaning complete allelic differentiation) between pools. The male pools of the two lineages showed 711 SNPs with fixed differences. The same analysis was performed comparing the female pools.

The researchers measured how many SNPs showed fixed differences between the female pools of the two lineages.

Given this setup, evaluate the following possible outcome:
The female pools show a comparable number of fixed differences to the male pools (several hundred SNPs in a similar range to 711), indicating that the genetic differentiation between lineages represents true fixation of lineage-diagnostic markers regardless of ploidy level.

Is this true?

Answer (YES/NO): NO